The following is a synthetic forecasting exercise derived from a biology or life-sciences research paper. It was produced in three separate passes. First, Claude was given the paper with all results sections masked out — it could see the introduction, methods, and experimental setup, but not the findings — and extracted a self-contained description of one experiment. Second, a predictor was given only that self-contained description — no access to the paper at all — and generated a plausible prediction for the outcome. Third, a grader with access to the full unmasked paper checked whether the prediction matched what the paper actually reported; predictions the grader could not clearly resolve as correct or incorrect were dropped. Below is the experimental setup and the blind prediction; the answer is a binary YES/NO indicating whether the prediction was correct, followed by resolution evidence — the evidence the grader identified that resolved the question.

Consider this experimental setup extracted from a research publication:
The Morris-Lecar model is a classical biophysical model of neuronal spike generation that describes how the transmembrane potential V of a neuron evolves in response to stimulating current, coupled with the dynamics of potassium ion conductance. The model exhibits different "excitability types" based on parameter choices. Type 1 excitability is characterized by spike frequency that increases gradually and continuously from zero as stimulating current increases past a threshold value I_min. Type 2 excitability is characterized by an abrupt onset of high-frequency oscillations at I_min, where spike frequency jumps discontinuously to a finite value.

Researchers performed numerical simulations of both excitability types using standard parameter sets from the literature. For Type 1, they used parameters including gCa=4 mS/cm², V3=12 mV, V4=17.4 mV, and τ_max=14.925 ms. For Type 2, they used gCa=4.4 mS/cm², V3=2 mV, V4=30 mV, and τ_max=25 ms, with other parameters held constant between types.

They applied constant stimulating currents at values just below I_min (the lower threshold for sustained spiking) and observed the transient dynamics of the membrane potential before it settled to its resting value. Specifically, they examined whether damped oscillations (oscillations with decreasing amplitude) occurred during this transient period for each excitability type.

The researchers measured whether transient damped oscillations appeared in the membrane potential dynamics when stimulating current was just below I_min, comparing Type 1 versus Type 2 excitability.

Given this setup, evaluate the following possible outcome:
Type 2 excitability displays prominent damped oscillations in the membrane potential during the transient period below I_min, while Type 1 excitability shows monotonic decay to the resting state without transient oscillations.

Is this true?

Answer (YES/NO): YES